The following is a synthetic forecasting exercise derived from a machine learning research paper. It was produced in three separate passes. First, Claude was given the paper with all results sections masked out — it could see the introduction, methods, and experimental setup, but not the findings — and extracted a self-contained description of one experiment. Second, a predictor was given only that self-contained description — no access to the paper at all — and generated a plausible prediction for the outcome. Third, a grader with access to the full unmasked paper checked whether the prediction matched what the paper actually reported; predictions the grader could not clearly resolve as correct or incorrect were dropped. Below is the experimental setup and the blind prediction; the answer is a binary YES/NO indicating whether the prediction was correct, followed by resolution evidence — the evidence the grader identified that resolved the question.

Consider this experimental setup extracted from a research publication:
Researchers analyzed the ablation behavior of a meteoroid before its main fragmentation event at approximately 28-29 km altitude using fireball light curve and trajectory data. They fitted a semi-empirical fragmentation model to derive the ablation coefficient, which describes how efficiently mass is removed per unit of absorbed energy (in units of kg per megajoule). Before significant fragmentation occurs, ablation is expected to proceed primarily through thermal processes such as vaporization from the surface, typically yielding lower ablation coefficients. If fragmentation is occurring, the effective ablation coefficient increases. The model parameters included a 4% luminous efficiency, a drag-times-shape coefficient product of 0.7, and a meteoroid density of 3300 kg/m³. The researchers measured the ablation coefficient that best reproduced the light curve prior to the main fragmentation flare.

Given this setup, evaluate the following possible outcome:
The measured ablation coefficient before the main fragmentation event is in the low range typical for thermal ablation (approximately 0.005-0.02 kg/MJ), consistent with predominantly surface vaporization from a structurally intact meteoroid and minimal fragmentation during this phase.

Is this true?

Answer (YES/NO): NO